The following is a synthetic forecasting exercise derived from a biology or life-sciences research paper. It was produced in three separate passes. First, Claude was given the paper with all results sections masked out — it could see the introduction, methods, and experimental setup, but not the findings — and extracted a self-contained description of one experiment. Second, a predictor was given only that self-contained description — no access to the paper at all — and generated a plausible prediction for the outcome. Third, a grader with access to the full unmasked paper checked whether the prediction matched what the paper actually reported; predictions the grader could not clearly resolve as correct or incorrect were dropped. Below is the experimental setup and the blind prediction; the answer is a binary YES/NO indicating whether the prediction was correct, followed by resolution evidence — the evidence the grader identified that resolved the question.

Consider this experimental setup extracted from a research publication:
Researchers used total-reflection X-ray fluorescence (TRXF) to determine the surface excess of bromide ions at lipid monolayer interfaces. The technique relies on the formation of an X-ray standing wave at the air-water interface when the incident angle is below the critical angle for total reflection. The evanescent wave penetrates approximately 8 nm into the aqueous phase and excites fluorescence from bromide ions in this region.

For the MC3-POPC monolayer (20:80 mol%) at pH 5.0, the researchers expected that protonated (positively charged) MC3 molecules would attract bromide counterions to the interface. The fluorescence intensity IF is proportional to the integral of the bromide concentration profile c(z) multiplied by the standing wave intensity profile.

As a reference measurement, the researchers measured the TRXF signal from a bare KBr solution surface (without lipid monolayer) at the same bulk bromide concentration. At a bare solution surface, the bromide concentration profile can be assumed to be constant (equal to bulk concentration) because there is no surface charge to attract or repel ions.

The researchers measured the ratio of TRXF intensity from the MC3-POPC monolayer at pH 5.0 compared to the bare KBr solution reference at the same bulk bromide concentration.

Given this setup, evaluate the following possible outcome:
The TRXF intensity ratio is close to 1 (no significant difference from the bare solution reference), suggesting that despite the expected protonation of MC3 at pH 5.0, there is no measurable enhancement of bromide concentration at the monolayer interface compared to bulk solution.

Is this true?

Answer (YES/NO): NO